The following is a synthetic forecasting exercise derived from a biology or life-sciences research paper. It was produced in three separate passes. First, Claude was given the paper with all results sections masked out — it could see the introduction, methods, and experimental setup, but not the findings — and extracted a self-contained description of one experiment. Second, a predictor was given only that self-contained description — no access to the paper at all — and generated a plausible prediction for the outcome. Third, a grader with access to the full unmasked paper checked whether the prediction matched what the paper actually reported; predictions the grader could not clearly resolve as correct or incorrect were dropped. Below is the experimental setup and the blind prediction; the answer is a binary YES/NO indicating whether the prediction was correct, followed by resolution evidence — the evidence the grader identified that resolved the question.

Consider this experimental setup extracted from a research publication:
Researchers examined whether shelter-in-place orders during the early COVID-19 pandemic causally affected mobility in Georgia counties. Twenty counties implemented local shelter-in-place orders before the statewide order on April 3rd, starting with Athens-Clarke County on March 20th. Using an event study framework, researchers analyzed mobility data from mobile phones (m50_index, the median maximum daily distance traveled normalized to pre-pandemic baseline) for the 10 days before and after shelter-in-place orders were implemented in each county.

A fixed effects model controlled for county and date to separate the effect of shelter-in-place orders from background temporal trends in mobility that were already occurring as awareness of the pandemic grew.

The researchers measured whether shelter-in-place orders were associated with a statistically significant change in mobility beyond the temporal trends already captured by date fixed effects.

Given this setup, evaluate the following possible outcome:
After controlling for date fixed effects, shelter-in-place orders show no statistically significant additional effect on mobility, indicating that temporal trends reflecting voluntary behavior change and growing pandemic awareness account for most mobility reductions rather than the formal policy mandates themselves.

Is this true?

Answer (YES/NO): NO